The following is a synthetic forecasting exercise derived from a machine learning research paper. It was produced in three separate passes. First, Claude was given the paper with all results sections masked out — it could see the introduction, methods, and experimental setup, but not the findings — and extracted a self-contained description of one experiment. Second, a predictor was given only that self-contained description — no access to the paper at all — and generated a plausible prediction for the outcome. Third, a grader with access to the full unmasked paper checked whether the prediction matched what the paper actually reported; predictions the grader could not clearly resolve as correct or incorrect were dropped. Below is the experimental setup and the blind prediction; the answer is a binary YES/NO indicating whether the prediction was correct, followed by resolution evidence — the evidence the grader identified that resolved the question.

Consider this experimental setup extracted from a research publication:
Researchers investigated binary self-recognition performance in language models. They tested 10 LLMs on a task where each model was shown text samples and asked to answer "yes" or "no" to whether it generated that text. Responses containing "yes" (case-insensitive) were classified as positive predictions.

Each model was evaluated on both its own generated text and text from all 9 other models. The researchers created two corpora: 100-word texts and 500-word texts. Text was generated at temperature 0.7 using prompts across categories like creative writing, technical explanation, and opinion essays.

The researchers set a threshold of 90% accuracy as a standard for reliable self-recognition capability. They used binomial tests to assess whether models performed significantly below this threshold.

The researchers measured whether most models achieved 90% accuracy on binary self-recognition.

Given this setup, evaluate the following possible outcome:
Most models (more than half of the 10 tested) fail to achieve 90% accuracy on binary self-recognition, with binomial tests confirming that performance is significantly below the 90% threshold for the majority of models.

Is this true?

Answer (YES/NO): YES